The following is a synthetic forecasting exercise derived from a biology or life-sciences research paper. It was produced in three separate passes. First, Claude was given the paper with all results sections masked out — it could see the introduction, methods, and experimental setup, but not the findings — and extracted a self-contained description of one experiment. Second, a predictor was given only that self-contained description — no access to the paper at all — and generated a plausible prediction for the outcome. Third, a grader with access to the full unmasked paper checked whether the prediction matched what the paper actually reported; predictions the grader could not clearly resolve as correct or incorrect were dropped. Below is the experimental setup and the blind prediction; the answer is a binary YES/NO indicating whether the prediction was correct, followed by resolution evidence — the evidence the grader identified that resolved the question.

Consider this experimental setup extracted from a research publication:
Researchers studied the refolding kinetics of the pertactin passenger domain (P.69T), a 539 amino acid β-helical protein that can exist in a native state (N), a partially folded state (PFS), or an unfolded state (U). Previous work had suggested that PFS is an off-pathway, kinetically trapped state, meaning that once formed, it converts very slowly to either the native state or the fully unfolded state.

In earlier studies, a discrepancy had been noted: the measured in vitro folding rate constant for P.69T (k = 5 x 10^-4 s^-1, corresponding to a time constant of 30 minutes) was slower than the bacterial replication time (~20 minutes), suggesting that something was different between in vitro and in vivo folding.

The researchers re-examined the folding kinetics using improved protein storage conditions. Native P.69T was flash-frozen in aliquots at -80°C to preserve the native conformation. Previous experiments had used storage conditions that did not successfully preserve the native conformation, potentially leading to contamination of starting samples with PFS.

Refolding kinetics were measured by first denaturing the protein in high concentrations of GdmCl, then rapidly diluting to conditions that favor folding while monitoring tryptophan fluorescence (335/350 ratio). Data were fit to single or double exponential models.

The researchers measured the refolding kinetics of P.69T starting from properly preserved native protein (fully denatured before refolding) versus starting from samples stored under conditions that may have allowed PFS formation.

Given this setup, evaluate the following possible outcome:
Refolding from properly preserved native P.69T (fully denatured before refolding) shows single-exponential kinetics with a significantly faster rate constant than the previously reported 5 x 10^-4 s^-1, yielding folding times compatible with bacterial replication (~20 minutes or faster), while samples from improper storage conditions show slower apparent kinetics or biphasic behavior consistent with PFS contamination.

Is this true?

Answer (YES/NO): NO